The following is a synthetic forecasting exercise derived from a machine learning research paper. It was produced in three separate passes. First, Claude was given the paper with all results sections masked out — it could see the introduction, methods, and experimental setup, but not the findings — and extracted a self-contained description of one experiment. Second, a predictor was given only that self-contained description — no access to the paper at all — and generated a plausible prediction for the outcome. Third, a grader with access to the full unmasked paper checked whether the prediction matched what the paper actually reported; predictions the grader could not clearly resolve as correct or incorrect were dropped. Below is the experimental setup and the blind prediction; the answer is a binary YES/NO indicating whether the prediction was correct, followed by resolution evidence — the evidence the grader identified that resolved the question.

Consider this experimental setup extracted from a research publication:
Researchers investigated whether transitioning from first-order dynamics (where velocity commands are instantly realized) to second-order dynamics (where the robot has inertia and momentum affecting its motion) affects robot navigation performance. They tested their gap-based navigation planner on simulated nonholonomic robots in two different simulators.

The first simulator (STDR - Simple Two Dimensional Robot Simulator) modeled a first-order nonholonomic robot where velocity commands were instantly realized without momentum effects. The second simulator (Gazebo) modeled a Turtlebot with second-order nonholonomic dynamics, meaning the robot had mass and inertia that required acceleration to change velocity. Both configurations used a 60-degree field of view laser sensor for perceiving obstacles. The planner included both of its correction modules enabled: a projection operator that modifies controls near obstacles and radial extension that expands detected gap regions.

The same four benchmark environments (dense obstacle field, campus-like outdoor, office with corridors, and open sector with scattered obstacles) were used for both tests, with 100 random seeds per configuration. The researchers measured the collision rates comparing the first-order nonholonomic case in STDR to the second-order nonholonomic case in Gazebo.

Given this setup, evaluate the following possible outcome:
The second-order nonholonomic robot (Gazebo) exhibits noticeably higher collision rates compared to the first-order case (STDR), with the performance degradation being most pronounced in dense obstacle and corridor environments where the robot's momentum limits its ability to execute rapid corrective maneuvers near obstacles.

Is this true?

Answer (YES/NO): NO